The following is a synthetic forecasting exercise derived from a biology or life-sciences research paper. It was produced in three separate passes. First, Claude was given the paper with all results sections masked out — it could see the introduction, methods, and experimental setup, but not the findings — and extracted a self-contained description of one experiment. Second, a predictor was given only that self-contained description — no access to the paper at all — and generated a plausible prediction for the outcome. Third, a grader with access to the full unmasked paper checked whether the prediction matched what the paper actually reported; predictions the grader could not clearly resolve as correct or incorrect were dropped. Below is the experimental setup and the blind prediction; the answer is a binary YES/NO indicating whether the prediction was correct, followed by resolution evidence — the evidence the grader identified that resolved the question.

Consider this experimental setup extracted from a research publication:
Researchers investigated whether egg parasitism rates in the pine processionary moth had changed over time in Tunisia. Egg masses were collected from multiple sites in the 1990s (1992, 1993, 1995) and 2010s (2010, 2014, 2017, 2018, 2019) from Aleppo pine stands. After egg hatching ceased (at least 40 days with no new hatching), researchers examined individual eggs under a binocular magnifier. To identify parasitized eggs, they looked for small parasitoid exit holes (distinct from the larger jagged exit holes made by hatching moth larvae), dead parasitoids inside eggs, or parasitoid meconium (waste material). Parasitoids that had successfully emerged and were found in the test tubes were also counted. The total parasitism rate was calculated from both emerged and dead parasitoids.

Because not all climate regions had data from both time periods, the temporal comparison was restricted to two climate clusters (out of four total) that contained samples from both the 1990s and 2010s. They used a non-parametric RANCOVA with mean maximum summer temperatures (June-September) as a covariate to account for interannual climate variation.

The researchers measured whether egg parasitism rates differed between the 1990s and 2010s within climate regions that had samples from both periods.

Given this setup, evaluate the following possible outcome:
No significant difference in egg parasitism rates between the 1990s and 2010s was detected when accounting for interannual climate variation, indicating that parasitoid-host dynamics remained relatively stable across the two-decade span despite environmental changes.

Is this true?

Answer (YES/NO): NO